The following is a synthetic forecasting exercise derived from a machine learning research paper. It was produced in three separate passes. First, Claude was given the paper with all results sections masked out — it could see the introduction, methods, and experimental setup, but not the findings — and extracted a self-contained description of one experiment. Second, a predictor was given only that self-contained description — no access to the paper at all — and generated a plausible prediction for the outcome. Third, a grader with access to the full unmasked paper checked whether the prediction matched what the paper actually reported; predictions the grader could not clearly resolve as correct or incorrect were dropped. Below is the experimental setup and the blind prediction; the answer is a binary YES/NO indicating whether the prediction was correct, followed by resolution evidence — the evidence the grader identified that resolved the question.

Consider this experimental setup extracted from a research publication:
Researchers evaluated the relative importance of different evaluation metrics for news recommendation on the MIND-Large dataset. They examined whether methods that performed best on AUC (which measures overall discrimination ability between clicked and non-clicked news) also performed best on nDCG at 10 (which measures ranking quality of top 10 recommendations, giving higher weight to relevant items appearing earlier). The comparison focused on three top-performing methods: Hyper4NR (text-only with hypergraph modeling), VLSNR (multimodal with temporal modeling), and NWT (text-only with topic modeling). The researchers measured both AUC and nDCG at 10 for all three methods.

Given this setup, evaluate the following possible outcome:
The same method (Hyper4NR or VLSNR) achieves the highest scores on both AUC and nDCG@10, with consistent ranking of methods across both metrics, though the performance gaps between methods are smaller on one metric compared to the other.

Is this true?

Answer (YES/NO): YES